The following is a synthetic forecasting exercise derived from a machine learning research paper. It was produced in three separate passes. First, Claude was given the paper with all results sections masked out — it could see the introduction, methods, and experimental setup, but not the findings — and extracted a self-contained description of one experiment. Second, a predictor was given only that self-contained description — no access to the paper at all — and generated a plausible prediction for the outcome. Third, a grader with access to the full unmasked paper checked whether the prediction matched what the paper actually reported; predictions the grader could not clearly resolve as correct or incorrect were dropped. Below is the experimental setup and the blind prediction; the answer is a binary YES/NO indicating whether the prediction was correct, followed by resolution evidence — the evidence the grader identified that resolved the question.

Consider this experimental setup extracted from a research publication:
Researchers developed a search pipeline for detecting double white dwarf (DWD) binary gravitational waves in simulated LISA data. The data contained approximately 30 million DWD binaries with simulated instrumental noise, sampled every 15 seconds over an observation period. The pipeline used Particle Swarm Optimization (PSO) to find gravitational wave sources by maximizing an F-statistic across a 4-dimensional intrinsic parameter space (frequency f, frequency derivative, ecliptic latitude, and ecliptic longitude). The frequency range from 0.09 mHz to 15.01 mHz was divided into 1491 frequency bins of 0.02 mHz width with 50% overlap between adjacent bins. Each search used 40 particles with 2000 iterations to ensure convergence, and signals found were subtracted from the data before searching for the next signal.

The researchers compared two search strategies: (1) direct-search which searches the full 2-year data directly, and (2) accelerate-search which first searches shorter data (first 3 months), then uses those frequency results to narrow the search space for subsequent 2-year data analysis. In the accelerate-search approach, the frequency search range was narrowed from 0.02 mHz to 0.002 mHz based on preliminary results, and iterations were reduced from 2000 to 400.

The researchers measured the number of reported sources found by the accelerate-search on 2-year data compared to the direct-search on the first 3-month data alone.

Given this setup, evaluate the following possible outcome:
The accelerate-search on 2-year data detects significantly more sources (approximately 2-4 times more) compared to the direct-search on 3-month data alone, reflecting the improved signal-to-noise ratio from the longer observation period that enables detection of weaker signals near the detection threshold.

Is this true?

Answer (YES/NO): NO